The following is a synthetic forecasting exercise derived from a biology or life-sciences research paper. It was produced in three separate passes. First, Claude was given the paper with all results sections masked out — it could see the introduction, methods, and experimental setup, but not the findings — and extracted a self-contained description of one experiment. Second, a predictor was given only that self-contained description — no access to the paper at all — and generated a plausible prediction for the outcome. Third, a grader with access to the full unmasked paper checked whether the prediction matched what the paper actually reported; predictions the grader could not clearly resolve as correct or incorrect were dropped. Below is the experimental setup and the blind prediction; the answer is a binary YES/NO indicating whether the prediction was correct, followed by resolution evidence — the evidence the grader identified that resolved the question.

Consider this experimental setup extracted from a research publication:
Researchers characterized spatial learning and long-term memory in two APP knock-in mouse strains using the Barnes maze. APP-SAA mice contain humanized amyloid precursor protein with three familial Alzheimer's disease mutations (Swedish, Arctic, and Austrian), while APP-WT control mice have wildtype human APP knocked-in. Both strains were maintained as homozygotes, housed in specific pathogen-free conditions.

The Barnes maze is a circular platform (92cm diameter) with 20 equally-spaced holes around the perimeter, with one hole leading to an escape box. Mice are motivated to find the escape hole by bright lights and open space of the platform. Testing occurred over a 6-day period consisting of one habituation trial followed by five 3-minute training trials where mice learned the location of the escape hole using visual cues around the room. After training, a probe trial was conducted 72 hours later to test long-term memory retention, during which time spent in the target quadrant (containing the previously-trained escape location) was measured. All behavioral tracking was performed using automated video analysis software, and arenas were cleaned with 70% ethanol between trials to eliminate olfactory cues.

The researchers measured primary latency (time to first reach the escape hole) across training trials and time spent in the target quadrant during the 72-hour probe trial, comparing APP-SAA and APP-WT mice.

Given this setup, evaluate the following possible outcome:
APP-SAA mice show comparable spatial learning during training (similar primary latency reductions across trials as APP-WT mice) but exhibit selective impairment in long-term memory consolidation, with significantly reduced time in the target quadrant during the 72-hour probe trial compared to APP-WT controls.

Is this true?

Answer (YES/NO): NO